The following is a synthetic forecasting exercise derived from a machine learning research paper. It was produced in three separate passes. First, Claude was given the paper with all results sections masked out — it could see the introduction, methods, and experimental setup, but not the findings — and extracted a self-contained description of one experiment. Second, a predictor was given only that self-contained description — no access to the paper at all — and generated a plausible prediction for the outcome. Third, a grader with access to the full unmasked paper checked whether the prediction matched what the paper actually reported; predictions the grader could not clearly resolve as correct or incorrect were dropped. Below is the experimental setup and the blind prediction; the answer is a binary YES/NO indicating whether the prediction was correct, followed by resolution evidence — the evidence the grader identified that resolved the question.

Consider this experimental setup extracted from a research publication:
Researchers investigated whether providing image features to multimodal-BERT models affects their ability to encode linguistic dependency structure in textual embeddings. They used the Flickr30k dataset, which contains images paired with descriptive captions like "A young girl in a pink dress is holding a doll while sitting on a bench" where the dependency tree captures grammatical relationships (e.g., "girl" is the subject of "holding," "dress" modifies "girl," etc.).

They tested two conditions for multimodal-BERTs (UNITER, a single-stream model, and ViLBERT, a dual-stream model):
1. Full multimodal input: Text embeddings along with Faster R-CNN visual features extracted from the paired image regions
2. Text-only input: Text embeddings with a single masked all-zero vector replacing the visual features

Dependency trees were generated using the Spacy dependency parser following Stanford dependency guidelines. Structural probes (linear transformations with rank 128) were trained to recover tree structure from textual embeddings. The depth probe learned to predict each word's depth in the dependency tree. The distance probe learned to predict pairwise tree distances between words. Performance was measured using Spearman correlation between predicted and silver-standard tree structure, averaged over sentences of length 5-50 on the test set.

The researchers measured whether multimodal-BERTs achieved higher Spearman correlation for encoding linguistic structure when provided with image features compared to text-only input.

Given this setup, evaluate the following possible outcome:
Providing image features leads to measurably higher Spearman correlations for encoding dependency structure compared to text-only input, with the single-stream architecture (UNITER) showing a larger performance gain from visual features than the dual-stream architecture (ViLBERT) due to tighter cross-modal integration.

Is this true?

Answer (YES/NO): NO